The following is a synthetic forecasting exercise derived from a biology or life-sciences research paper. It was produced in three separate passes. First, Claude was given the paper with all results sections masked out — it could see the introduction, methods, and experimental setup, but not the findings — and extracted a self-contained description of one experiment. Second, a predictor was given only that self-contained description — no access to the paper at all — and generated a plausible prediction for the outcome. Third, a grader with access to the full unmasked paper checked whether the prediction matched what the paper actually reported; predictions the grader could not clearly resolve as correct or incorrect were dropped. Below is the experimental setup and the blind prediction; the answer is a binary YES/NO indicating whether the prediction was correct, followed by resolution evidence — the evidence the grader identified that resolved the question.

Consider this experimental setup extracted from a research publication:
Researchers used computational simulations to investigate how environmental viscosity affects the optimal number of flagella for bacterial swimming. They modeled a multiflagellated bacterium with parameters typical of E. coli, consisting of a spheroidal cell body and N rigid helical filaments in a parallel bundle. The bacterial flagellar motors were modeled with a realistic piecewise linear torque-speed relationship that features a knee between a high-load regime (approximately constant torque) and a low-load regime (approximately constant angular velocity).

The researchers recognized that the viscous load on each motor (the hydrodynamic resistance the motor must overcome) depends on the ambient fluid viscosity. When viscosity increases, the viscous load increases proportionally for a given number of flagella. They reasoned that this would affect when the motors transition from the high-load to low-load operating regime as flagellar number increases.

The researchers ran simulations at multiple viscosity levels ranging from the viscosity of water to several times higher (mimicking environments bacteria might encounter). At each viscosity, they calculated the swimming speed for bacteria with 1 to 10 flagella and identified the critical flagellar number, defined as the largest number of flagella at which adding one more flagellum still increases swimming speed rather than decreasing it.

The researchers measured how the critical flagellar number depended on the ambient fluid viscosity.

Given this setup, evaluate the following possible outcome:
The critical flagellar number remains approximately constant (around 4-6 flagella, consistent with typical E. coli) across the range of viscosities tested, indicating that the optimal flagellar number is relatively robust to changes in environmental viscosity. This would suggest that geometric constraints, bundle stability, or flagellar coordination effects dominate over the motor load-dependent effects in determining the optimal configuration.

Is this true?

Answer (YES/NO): NO